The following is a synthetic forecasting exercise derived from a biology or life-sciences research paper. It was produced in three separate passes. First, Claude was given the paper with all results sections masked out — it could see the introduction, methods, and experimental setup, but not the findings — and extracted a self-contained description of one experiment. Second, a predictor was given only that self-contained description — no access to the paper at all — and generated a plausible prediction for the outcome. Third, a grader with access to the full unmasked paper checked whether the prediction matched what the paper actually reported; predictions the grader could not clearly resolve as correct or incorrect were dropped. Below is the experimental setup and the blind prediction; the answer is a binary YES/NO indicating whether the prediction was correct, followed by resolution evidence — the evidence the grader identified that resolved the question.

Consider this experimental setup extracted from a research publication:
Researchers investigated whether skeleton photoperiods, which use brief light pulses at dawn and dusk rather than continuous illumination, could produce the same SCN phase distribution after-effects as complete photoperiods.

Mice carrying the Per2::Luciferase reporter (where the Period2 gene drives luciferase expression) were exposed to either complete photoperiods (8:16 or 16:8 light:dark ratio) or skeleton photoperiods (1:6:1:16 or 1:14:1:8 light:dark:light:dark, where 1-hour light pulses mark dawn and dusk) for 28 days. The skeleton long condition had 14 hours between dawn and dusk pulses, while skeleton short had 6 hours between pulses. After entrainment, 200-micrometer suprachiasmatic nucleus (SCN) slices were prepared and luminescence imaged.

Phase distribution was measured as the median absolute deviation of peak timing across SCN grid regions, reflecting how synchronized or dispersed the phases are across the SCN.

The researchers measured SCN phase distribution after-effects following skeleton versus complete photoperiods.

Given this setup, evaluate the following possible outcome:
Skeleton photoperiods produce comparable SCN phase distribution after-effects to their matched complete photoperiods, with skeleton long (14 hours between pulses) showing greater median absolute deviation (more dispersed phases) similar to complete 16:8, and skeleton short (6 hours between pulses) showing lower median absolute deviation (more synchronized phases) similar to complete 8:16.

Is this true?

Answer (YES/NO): NO